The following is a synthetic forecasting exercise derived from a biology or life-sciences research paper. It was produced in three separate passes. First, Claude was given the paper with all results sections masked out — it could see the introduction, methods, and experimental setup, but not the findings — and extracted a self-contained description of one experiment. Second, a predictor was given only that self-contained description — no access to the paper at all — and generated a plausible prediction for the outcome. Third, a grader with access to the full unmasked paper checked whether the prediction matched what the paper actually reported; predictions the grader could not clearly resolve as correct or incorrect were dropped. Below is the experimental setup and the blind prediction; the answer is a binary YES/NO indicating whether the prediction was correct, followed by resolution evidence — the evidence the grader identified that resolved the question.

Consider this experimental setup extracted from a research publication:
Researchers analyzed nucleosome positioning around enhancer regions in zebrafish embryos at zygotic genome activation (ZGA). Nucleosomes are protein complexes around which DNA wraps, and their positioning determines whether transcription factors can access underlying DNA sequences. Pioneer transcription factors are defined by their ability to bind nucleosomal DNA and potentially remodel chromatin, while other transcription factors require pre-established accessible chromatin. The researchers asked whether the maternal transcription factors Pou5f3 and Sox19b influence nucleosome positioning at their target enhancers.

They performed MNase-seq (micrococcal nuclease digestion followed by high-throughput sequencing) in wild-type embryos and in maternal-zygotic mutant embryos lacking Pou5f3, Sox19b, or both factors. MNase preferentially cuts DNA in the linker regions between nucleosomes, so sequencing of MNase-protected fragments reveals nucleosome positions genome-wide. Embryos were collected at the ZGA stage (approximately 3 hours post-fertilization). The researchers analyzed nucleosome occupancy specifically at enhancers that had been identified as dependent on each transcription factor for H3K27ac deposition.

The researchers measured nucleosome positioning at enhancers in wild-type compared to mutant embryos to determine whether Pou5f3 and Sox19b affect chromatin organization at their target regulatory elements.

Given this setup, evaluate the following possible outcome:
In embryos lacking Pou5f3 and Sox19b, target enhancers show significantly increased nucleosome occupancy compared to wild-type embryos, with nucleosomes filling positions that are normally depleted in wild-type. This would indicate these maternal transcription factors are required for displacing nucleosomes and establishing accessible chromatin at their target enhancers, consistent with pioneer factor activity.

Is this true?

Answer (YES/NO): YES